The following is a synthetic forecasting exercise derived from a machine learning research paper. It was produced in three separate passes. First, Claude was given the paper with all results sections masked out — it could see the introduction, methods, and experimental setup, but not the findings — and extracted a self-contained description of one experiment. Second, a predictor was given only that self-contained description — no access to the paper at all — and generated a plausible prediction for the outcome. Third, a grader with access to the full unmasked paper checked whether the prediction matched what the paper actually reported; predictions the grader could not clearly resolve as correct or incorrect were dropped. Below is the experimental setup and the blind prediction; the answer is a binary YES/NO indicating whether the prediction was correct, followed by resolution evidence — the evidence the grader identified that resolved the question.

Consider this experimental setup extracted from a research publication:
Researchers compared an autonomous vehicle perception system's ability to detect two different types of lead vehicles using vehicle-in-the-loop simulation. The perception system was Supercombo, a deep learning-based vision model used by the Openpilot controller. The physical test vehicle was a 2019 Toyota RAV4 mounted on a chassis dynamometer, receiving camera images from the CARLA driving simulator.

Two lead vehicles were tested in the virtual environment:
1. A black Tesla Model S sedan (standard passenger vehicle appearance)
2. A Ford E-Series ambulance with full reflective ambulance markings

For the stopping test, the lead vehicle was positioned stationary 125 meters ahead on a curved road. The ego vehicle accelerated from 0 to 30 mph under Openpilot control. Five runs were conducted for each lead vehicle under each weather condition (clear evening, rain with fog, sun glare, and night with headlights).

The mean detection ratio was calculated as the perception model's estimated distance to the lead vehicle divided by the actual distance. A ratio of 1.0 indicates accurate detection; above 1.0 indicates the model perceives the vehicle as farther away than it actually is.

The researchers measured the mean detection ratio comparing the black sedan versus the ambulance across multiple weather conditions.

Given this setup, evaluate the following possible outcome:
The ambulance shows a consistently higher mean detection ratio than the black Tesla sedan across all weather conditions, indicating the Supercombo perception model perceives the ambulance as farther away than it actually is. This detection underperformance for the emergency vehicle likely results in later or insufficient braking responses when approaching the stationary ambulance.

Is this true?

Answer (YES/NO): NO